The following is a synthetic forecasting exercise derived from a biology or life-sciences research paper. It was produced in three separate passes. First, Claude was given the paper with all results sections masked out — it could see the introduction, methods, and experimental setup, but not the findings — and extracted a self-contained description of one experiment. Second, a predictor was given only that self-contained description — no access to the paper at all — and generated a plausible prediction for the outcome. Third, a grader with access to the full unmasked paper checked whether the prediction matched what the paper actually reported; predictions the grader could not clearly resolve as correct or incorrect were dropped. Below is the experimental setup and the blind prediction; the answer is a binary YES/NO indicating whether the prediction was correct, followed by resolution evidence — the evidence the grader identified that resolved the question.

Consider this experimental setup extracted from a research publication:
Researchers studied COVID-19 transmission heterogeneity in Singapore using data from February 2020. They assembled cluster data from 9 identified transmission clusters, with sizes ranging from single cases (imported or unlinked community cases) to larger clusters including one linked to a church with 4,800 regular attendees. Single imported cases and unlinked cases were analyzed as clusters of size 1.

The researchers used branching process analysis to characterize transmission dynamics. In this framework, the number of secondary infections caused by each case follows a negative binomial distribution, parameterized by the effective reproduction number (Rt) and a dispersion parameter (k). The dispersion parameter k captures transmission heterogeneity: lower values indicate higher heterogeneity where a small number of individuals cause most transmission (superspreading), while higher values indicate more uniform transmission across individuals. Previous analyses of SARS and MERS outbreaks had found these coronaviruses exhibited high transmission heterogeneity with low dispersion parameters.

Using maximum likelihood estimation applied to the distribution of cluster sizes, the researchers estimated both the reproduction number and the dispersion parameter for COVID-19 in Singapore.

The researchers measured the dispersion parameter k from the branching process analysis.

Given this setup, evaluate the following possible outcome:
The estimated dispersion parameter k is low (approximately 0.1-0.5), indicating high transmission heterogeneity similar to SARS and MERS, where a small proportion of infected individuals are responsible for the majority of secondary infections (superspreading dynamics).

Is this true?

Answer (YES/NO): YES